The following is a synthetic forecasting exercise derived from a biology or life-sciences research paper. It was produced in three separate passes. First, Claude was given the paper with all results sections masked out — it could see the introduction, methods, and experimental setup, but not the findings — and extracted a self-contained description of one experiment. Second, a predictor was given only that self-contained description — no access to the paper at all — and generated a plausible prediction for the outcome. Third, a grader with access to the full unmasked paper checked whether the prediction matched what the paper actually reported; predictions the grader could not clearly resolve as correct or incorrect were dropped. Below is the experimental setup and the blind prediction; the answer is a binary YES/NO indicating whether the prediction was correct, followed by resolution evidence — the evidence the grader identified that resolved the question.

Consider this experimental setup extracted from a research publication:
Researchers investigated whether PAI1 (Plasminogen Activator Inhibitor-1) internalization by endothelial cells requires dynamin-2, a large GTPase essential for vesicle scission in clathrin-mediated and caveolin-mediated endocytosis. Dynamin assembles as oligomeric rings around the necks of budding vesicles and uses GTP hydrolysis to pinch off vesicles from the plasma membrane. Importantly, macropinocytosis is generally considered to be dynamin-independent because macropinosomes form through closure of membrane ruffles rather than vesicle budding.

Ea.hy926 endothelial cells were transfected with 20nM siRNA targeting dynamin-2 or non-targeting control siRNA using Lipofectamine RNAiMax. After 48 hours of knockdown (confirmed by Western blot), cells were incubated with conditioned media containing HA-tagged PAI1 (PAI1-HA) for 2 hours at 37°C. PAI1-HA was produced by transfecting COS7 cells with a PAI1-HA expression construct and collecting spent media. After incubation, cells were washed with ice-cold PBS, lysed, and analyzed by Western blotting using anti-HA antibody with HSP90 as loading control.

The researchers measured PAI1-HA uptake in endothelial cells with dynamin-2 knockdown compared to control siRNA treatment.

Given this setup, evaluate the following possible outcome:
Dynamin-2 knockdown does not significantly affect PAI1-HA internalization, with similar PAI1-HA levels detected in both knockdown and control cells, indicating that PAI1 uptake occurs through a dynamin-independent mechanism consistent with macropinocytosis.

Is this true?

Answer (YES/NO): YES